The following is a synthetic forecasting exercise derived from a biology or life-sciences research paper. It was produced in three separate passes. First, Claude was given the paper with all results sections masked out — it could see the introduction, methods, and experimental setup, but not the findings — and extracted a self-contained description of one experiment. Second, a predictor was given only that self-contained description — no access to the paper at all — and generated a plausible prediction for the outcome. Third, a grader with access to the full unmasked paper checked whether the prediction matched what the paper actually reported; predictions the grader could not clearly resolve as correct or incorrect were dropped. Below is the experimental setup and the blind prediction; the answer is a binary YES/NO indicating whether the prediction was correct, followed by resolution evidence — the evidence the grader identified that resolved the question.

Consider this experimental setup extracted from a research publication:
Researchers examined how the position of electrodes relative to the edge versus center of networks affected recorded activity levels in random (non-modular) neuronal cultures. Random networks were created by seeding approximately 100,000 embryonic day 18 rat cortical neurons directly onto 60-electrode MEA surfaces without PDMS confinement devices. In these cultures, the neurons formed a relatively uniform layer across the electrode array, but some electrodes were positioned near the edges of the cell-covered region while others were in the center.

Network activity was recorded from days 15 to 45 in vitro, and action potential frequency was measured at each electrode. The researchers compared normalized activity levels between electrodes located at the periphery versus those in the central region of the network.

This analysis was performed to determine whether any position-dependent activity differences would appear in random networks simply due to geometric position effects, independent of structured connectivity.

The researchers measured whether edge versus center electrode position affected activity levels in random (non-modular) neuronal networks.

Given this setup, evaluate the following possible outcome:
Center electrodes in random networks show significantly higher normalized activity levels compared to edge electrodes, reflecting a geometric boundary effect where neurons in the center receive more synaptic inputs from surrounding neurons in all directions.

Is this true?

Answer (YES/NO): NO